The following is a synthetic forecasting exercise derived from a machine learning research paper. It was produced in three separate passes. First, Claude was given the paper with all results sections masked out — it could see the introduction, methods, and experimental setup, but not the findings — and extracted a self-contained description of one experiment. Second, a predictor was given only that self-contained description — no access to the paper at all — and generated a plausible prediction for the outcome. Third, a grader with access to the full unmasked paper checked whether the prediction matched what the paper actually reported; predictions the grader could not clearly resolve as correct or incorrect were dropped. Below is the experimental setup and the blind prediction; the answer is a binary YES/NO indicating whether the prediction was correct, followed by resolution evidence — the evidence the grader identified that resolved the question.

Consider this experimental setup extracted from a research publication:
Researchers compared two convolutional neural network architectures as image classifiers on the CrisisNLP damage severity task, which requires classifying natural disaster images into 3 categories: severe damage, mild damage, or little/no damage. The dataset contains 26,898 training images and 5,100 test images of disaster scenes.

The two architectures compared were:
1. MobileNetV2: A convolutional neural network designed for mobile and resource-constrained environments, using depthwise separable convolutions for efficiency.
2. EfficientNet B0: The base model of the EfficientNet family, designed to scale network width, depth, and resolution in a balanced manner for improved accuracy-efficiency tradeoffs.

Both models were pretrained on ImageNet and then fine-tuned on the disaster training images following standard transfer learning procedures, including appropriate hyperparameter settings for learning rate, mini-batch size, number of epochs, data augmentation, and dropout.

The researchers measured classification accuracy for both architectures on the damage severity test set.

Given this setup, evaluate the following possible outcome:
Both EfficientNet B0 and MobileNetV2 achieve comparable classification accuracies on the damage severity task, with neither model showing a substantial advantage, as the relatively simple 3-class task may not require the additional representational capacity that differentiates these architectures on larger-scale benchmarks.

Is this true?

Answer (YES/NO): NO